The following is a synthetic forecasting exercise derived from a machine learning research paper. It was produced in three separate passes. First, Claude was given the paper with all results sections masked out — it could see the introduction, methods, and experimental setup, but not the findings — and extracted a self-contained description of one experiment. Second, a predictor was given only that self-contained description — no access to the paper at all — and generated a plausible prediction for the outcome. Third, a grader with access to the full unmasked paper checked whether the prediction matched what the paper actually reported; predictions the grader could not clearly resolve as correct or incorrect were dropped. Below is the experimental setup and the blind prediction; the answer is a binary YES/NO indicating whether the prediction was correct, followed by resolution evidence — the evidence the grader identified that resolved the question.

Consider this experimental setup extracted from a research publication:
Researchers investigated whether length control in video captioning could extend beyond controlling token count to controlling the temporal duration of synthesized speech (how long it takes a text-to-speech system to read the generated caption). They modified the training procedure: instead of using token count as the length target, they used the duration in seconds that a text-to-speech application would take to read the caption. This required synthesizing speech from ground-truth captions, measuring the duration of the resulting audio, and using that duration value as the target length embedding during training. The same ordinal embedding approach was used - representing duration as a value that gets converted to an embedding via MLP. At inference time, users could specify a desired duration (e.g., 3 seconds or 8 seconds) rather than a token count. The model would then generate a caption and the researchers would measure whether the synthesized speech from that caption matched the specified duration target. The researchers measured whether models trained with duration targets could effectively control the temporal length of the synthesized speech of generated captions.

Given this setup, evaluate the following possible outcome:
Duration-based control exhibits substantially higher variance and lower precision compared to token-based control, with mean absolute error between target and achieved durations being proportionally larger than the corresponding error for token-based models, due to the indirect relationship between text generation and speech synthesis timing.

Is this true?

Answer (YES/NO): NO